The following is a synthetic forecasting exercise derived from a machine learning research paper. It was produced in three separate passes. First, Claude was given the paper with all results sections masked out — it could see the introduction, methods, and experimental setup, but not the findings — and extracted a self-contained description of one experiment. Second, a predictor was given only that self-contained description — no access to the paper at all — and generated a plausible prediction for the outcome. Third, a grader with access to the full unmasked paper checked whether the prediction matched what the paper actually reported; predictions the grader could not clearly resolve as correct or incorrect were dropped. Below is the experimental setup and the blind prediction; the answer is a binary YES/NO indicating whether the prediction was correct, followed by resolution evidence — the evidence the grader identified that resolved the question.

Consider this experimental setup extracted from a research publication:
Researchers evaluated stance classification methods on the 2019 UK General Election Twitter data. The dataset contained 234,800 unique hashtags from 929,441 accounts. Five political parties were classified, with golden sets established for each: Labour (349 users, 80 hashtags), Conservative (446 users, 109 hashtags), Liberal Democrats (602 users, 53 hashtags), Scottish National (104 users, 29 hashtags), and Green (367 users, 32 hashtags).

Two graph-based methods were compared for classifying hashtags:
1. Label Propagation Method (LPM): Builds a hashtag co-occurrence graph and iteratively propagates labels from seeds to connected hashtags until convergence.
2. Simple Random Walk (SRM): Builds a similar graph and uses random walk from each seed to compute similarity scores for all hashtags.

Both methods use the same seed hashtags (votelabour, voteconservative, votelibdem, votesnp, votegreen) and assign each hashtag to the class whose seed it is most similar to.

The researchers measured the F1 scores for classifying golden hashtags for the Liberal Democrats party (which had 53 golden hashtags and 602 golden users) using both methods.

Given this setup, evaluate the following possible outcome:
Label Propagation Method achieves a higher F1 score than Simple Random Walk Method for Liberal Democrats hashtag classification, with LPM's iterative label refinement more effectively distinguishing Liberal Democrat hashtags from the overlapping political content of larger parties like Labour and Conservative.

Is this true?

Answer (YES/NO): NO